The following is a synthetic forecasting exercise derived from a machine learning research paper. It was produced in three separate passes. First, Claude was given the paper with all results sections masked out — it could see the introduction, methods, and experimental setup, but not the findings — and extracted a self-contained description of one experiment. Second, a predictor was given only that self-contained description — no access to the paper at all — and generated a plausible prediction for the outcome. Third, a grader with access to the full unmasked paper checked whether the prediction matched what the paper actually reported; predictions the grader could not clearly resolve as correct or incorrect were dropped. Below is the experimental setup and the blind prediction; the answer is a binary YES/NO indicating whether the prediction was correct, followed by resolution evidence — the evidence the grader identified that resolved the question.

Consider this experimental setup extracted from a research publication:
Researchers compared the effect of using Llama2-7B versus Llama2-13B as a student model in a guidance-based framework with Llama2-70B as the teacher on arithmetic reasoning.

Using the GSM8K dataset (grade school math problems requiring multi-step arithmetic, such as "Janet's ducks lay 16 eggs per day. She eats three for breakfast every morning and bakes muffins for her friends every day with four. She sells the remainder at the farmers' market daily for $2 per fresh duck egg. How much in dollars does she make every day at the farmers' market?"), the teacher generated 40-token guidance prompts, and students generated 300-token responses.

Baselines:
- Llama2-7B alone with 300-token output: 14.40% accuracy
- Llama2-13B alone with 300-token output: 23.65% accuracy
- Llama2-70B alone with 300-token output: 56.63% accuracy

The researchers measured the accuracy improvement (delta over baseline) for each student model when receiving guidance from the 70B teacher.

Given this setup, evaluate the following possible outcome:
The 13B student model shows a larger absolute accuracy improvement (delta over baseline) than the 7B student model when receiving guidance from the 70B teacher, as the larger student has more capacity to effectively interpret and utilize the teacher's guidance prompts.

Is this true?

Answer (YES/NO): NO